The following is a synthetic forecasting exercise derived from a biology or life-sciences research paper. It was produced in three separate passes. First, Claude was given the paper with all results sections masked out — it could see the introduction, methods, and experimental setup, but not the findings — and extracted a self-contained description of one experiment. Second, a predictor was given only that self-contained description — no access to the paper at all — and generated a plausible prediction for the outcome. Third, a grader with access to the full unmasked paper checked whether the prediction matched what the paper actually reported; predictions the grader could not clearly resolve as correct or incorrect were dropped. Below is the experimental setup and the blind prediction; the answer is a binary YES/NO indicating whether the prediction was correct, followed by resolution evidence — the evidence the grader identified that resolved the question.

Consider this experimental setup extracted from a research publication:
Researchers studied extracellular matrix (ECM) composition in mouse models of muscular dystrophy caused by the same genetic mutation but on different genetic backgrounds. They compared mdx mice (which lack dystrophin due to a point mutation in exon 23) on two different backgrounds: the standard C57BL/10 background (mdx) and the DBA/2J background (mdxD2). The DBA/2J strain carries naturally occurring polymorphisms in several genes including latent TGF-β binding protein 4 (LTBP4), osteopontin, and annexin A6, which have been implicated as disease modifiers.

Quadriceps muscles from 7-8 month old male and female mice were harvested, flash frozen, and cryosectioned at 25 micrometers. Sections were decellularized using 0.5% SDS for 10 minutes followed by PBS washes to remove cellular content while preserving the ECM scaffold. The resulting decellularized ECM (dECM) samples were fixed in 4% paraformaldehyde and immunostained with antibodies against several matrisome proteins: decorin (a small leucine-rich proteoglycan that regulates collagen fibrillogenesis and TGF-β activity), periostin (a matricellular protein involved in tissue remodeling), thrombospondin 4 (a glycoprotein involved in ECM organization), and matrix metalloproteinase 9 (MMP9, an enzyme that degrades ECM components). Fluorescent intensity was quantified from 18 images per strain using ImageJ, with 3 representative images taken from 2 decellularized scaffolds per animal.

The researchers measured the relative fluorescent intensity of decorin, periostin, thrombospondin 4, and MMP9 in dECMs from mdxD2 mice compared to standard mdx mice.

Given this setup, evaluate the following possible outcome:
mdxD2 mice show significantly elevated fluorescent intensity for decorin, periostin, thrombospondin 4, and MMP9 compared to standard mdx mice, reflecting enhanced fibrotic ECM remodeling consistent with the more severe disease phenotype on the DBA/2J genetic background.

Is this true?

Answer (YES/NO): YES